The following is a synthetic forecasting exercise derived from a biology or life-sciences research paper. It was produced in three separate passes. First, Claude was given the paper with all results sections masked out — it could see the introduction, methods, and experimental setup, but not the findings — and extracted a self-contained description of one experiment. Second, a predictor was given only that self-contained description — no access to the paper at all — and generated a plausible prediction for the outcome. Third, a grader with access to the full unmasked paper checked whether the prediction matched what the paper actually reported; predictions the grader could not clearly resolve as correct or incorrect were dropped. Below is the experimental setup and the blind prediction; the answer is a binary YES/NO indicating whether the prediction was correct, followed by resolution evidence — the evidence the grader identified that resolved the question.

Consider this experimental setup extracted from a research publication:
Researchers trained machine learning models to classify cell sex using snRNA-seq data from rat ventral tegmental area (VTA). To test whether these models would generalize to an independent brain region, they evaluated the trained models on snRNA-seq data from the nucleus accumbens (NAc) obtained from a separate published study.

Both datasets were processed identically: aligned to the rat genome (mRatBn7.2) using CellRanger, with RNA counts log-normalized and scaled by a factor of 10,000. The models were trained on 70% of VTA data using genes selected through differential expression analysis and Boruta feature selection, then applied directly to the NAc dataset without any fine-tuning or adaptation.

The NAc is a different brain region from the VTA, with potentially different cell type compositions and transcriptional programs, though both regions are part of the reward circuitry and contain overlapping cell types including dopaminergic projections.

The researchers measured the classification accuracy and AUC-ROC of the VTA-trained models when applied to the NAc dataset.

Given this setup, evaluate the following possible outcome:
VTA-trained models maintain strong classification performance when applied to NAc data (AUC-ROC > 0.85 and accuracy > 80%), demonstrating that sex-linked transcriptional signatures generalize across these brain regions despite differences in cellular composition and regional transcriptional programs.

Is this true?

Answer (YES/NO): YES